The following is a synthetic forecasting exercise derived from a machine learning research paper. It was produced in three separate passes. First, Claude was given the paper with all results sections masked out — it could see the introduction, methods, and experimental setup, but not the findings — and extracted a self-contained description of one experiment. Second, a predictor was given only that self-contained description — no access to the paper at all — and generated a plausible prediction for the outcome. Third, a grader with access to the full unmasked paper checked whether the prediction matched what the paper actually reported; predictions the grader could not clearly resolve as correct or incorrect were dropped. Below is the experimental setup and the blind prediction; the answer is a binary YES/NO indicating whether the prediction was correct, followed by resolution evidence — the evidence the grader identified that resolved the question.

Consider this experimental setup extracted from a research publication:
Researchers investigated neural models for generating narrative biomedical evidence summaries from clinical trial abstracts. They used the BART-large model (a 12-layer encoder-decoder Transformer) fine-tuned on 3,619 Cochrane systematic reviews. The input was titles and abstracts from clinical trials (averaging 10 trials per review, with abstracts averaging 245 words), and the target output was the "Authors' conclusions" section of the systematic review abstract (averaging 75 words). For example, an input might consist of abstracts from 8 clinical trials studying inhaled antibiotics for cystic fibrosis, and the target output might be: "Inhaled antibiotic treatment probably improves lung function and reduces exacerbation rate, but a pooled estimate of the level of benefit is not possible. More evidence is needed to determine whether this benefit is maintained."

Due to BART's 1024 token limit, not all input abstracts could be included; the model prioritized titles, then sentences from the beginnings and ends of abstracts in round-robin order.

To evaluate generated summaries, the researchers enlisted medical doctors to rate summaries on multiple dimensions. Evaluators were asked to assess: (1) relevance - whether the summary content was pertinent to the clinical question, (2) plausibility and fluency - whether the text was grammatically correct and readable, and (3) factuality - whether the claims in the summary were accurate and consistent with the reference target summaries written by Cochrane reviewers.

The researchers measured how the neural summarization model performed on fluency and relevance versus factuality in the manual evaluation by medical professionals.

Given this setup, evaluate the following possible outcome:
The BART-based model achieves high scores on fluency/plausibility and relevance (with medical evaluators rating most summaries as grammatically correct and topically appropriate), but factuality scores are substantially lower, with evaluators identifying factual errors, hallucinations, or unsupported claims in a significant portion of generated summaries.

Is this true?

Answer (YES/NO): YES